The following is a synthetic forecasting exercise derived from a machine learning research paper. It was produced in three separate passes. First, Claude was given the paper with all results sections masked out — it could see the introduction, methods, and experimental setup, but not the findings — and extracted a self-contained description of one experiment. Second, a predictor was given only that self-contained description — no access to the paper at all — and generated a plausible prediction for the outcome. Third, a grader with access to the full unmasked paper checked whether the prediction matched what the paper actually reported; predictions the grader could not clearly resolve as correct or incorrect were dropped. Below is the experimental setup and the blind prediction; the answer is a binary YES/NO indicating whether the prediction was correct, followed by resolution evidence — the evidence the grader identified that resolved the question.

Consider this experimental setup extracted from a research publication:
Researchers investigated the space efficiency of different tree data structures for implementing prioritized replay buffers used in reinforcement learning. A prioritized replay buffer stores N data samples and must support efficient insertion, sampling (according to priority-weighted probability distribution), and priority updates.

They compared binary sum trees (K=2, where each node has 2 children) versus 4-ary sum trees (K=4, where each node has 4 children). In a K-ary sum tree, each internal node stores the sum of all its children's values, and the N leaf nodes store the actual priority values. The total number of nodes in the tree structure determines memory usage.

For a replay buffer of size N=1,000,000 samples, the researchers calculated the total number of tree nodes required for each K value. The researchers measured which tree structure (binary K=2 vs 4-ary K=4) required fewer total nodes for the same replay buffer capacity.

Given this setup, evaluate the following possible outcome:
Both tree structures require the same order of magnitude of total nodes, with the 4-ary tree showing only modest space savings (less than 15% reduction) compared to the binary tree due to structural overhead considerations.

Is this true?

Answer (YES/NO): NO